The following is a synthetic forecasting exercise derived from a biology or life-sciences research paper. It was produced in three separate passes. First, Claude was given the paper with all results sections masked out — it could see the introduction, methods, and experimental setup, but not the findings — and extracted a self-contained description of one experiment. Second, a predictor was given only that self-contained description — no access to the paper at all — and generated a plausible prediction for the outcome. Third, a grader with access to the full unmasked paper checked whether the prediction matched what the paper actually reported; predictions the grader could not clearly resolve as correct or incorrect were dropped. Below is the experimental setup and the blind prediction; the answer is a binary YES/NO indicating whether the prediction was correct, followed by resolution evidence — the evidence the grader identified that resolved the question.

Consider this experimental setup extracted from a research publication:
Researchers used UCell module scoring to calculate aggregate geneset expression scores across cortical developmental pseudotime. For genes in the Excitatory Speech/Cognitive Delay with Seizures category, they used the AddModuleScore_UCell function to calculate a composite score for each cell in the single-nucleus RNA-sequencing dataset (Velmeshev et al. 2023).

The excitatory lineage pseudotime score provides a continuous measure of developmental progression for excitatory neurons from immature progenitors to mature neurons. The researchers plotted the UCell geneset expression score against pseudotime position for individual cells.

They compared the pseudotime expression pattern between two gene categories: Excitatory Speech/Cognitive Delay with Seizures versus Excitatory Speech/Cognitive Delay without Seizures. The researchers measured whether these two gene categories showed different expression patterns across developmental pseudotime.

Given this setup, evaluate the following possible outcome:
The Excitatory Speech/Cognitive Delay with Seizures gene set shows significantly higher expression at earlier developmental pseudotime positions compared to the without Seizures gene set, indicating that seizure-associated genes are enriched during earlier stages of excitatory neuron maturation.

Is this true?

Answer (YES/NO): NO